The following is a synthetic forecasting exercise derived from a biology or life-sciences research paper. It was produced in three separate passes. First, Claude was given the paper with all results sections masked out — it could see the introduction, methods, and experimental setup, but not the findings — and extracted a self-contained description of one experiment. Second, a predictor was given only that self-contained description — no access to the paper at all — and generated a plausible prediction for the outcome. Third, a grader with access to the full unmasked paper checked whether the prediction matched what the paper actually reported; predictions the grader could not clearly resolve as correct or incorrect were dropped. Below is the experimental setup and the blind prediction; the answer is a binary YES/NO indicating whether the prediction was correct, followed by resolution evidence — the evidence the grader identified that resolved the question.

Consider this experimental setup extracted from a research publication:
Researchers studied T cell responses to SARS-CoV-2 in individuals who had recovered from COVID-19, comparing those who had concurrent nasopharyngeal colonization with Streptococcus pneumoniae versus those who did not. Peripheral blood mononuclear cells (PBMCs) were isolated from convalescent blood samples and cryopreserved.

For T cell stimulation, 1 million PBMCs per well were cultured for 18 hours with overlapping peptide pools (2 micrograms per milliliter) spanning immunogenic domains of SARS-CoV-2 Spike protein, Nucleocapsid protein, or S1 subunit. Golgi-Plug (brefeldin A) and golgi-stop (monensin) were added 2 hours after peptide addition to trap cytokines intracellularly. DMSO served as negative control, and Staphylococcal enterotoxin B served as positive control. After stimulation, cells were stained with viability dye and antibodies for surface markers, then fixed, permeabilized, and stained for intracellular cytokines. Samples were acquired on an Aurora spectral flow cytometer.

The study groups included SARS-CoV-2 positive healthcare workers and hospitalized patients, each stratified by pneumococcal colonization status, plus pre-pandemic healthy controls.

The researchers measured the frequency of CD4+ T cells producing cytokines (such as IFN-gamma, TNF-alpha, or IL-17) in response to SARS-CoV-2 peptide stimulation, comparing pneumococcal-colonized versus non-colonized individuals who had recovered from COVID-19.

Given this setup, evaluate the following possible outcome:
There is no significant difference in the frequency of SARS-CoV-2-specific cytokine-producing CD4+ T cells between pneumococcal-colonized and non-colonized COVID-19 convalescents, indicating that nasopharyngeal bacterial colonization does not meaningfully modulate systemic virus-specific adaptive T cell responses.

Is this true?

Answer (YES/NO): NO